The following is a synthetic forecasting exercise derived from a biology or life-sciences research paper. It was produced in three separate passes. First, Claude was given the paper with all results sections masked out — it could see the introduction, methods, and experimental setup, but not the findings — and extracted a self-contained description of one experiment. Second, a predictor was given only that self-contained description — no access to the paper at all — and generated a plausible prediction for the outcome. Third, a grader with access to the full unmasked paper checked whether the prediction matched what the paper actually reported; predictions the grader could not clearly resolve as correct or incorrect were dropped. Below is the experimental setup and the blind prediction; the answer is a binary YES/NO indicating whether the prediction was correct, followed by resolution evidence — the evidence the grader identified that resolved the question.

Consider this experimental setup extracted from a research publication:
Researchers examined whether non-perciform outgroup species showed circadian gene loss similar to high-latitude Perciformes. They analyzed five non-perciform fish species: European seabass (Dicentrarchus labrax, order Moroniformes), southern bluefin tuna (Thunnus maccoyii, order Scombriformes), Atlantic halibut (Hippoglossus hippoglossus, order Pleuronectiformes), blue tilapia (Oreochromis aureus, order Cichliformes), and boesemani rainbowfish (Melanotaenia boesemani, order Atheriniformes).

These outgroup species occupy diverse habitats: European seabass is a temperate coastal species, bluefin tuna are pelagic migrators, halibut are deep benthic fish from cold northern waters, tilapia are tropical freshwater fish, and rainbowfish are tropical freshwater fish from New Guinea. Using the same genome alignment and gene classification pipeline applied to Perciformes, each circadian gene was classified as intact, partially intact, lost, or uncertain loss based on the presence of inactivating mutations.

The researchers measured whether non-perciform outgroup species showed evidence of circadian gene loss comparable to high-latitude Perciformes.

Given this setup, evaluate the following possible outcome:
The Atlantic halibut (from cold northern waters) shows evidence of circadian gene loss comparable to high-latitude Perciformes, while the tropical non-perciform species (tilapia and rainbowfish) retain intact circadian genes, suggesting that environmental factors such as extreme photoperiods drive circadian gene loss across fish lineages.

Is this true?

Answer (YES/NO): NO